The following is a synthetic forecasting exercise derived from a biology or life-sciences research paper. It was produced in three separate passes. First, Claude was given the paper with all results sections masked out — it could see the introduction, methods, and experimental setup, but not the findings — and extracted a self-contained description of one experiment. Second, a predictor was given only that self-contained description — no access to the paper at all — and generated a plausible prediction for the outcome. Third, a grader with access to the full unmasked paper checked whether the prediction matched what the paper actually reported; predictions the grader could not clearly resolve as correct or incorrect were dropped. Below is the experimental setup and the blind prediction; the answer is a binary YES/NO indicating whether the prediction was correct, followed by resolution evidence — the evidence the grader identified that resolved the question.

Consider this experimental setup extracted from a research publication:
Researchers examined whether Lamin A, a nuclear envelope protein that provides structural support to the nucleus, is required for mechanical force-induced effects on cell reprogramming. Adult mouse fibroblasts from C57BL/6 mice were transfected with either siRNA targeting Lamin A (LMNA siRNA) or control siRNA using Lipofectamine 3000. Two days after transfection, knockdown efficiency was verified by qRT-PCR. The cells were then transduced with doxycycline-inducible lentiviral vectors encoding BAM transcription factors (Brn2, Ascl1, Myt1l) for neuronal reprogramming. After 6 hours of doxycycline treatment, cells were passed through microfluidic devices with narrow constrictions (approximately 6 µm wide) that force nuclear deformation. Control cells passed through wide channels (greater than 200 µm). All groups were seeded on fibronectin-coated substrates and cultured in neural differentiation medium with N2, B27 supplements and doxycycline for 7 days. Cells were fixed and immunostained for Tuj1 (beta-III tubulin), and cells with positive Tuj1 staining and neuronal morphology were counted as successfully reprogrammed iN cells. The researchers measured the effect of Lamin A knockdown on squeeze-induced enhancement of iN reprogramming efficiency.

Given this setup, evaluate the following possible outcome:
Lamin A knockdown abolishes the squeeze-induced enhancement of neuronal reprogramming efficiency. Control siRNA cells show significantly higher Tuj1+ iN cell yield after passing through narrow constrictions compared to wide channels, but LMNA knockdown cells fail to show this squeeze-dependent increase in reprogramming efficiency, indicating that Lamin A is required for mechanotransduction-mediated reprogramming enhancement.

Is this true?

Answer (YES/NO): NO